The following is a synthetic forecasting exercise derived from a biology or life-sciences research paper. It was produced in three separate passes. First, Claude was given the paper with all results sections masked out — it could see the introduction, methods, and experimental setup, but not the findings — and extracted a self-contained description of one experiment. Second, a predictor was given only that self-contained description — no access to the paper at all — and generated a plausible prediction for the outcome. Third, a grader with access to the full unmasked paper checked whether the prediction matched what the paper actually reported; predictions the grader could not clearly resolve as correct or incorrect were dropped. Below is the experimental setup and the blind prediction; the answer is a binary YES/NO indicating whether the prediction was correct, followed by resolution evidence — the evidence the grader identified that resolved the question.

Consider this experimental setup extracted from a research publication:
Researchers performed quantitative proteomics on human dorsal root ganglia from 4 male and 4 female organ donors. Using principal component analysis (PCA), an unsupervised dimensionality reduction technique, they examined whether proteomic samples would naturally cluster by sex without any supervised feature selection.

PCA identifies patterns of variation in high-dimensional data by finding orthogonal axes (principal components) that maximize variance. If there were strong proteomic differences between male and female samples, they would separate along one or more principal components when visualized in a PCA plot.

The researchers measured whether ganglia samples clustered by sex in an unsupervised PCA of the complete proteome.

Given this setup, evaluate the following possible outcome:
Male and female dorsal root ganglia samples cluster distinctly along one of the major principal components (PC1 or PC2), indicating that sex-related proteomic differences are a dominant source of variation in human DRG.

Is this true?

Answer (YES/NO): NO